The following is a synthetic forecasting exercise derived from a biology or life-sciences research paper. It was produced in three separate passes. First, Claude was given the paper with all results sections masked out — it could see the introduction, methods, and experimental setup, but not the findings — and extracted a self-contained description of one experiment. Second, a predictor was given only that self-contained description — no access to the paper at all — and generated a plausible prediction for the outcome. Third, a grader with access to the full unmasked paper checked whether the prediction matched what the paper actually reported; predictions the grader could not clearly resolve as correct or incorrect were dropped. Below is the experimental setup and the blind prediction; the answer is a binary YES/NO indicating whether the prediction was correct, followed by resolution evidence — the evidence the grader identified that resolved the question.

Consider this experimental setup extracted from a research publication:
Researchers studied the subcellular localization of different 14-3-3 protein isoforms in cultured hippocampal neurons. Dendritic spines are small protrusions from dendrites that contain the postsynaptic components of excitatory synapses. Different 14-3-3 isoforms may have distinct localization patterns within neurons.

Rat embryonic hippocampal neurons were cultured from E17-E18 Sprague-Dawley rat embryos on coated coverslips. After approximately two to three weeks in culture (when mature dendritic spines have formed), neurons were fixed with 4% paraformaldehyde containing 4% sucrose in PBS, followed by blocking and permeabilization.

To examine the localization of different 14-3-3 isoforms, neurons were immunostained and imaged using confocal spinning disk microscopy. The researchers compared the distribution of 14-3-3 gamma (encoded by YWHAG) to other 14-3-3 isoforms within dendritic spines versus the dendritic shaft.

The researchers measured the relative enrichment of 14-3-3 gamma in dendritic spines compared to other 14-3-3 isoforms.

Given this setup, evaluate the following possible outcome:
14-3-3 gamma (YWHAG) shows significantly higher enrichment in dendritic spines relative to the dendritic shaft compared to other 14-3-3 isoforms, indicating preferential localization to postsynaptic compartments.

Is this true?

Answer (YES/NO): YES